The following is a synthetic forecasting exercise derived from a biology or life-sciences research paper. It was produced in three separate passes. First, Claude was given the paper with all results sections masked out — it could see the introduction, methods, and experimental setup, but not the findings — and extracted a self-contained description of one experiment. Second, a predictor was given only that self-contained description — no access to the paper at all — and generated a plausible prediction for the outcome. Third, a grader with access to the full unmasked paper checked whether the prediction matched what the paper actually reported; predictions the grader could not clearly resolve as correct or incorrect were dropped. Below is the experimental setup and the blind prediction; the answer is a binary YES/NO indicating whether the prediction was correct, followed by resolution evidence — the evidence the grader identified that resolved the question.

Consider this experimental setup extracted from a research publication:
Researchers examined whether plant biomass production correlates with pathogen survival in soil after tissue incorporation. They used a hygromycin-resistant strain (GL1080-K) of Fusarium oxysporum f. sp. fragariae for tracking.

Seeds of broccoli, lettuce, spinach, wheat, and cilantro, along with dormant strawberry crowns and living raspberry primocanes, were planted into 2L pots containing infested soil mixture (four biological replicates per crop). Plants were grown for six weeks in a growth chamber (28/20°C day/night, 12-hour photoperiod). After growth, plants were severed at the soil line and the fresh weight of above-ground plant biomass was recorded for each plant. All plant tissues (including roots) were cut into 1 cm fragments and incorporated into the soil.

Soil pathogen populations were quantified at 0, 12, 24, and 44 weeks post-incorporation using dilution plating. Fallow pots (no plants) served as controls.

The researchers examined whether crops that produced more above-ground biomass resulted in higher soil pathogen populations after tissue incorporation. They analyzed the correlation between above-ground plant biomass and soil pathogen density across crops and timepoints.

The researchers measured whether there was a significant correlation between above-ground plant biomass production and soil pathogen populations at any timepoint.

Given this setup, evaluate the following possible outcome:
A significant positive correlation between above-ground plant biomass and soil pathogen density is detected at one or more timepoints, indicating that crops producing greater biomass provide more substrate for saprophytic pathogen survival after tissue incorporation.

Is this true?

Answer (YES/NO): NO